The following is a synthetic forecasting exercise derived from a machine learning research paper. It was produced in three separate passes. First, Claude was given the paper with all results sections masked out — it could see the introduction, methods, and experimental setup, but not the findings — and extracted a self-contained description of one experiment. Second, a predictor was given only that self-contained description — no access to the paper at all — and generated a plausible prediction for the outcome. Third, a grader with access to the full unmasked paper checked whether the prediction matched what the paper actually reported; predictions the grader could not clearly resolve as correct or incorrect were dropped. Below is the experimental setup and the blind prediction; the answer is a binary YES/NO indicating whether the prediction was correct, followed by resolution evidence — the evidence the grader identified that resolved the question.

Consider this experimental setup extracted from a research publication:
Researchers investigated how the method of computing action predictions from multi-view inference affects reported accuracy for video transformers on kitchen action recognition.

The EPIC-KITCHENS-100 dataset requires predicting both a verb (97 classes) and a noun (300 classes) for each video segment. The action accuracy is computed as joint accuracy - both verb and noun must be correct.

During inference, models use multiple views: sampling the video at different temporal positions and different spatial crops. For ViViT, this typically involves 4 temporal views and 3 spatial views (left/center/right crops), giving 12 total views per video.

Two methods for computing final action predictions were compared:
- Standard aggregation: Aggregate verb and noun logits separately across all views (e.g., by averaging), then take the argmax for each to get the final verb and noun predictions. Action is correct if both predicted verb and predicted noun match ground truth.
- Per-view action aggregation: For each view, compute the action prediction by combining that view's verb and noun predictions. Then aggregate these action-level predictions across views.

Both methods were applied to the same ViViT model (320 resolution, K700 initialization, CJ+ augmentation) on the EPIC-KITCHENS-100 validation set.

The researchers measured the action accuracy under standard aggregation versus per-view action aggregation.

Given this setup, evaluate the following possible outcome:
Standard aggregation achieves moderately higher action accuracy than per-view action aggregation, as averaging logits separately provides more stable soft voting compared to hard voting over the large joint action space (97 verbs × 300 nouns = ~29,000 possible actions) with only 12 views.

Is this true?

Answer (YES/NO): NO